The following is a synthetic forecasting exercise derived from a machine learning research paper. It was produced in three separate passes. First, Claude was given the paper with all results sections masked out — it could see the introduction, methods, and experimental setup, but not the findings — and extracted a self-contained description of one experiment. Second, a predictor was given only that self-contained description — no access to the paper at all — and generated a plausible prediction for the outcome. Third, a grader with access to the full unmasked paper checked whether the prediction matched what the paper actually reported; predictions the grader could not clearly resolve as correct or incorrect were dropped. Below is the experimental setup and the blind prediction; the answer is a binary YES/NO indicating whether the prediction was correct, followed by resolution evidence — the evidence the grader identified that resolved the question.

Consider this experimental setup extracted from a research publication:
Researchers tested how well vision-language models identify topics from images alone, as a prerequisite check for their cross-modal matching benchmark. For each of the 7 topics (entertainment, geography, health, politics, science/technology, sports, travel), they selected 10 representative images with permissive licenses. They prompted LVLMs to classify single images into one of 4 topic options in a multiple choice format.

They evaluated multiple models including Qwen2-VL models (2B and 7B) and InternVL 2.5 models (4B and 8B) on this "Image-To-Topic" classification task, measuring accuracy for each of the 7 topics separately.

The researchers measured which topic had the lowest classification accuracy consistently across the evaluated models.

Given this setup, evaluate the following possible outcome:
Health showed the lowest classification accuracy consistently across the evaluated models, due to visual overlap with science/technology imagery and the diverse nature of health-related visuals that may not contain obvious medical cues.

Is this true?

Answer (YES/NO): NO